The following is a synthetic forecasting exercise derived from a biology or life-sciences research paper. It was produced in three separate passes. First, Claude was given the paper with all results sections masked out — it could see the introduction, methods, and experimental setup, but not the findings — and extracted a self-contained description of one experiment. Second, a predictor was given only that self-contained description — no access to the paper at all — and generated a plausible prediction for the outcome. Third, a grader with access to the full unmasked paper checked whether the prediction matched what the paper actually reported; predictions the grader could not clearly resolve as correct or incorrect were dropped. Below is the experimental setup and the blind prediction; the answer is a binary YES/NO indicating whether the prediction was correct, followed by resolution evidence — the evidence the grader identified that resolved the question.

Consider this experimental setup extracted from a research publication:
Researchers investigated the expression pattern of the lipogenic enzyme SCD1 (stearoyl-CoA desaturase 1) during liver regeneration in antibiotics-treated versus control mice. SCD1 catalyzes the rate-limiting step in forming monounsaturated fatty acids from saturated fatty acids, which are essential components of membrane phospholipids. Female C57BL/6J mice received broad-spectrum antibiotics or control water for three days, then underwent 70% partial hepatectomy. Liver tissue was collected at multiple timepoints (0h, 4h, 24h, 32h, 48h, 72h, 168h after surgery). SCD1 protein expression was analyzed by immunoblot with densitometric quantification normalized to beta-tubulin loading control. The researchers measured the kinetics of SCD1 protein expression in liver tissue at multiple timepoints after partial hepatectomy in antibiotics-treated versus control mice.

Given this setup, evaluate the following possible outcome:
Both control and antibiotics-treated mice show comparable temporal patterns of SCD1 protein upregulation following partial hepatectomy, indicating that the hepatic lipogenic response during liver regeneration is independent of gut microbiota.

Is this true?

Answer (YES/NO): NO